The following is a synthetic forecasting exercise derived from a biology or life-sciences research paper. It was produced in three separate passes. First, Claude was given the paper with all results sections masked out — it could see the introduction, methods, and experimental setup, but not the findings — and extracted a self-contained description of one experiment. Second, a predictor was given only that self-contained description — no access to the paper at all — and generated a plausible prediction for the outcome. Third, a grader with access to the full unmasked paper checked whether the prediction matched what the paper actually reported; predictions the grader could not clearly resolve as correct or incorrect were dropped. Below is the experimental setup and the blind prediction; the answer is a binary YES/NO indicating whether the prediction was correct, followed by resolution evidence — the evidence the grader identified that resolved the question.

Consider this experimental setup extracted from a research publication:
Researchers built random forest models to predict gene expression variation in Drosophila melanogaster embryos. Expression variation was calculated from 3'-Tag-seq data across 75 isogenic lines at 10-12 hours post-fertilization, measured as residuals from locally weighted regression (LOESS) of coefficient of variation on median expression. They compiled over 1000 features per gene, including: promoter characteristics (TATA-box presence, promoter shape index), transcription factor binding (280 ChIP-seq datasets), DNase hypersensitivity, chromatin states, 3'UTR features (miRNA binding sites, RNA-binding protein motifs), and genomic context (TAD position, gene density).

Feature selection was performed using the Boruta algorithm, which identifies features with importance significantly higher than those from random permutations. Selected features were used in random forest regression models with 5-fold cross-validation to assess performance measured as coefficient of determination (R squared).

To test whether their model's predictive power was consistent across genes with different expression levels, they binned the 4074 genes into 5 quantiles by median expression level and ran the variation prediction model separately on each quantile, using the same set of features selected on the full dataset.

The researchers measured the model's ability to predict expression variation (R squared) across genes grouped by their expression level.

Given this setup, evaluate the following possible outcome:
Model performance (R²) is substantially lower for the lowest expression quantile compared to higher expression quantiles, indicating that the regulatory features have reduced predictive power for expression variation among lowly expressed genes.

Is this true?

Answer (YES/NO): NO